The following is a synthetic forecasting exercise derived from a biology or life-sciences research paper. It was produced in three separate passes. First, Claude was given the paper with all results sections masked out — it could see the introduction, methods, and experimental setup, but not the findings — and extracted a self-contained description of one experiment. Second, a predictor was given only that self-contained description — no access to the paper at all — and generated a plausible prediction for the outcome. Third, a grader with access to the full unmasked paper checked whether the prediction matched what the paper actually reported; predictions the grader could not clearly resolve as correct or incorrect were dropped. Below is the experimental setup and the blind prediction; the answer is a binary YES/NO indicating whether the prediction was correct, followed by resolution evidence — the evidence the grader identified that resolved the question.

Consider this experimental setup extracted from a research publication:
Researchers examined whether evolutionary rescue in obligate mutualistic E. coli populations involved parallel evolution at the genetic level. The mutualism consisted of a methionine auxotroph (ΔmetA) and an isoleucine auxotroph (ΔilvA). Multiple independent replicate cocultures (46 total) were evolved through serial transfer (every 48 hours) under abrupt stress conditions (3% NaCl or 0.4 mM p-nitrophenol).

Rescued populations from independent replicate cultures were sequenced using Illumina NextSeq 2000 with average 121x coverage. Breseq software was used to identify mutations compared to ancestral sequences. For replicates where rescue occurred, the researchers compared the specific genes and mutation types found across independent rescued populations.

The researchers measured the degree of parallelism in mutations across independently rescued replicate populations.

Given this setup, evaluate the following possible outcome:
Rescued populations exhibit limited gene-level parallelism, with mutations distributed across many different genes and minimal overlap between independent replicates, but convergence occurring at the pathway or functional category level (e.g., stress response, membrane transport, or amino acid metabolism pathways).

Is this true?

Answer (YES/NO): NO